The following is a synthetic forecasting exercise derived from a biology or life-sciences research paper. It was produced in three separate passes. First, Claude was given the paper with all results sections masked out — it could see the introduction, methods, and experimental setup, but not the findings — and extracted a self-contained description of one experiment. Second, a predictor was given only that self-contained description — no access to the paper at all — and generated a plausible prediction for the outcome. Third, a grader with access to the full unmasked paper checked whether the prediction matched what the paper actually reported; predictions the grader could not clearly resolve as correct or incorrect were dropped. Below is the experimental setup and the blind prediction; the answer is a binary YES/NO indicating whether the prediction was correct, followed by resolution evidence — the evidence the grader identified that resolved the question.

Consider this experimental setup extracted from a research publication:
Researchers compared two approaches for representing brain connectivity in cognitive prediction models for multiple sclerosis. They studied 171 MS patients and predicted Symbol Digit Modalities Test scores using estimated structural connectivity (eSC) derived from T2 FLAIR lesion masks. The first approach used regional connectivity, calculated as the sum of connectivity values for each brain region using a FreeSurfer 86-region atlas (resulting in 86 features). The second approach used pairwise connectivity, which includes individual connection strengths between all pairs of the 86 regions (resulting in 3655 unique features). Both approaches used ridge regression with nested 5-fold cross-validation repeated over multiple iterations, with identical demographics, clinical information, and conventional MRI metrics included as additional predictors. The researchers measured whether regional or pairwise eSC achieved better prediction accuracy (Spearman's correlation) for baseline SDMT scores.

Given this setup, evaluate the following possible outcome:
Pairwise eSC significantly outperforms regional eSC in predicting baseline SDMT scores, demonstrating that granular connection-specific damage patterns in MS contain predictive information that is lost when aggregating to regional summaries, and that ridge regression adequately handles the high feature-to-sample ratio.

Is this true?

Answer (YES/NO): NO